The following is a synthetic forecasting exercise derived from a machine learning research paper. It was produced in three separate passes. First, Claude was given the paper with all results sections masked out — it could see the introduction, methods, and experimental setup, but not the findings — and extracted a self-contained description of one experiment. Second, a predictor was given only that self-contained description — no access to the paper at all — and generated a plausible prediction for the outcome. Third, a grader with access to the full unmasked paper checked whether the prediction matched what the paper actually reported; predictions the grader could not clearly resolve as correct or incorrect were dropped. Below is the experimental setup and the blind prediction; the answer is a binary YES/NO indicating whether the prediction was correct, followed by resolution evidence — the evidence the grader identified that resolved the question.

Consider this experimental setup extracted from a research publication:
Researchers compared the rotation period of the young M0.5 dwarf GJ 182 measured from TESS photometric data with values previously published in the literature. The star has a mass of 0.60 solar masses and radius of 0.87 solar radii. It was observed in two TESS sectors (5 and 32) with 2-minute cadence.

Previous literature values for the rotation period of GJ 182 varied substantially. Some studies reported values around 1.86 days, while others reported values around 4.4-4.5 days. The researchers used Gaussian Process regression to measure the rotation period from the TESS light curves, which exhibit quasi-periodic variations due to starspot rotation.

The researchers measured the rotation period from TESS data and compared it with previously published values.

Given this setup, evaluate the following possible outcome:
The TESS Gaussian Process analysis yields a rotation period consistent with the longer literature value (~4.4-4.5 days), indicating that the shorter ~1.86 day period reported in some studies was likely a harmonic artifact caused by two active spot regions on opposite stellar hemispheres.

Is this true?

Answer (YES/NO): NO